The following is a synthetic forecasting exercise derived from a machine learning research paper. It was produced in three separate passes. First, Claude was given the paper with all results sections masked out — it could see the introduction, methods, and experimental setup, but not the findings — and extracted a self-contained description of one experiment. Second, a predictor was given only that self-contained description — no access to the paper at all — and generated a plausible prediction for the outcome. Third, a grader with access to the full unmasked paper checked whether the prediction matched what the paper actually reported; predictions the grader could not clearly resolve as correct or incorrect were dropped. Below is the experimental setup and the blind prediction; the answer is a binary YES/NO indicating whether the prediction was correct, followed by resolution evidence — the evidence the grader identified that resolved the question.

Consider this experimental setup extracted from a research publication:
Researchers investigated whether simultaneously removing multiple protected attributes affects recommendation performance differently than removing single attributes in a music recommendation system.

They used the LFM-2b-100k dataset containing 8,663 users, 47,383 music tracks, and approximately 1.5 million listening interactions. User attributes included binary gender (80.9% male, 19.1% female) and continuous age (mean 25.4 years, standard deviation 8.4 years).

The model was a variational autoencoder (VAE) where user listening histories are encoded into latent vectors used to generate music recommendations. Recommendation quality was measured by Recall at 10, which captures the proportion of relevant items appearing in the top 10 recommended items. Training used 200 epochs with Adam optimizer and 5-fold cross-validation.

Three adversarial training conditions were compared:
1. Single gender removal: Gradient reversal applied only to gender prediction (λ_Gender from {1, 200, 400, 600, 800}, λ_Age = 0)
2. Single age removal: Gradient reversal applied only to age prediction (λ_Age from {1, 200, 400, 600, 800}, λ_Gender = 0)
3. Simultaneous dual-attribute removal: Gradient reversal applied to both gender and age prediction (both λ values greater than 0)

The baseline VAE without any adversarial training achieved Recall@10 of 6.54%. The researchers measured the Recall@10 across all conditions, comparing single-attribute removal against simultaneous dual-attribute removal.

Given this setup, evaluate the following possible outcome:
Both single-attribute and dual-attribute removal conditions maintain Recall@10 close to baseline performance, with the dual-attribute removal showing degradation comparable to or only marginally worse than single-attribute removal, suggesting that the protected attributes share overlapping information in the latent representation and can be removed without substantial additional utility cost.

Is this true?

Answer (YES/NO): YES